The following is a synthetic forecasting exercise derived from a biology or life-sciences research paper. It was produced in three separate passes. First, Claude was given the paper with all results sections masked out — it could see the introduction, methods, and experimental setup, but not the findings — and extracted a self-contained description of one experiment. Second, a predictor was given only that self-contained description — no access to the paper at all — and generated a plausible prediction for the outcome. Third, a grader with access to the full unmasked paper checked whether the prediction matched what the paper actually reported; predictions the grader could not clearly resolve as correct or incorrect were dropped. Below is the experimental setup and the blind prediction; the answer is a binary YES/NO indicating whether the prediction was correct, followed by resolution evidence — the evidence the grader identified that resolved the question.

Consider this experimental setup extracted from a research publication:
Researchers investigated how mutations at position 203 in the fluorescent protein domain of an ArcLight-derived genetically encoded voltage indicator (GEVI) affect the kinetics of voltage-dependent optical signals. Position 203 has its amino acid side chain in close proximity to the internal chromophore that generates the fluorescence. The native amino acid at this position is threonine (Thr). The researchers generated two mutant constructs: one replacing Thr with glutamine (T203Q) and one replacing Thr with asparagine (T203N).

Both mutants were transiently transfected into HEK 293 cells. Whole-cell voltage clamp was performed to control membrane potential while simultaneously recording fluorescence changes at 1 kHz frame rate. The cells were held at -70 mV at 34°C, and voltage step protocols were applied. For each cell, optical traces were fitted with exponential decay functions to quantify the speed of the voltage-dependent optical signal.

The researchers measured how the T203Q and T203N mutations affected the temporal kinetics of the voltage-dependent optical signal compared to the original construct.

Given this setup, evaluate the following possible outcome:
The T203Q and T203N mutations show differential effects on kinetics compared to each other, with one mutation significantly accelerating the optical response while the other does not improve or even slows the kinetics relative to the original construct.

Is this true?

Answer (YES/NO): NO